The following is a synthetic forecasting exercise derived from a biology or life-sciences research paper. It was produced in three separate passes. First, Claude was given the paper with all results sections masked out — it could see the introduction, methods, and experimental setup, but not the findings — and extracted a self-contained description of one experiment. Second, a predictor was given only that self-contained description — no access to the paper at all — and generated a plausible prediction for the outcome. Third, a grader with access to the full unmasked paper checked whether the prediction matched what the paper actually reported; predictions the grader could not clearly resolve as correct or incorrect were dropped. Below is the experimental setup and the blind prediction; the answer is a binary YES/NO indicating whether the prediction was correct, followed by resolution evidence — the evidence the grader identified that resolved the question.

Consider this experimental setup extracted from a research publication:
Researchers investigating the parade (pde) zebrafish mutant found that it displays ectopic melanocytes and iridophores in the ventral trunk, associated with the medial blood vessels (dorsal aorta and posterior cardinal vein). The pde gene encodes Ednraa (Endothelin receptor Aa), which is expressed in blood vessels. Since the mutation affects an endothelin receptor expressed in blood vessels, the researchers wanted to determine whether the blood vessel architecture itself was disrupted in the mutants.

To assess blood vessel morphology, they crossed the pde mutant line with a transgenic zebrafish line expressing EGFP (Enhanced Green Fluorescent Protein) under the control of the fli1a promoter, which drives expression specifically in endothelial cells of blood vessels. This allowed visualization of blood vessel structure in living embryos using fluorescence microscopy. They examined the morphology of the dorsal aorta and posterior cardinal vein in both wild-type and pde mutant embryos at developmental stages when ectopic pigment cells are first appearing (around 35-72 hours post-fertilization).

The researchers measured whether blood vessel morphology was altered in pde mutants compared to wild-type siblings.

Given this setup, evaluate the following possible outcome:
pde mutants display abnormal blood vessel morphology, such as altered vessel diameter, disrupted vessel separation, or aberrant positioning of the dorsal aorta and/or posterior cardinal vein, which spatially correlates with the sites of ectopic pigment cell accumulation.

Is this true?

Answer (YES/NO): NO